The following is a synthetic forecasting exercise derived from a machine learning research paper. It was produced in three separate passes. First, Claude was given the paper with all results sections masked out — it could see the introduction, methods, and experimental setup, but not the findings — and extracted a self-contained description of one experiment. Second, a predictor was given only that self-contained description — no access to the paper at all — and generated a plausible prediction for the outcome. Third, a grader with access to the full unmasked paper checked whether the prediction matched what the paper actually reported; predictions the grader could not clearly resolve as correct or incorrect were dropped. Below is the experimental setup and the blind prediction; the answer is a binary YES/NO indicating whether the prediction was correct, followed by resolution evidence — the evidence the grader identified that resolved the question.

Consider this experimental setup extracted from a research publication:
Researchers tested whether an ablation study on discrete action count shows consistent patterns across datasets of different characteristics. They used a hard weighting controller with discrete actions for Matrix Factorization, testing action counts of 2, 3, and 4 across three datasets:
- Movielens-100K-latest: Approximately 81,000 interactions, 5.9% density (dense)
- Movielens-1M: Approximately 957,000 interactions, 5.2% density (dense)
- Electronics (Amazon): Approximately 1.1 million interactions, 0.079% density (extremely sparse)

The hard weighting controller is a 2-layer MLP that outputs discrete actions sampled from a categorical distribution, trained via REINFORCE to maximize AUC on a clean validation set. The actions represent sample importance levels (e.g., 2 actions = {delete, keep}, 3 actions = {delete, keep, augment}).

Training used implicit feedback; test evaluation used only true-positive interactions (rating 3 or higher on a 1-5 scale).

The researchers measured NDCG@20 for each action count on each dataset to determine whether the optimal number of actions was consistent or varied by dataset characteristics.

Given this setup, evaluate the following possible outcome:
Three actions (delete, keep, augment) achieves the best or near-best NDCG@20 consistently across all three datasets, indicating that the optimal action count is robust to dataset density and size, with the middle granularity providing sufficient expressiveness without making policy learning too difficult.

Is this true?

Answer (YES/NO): NO